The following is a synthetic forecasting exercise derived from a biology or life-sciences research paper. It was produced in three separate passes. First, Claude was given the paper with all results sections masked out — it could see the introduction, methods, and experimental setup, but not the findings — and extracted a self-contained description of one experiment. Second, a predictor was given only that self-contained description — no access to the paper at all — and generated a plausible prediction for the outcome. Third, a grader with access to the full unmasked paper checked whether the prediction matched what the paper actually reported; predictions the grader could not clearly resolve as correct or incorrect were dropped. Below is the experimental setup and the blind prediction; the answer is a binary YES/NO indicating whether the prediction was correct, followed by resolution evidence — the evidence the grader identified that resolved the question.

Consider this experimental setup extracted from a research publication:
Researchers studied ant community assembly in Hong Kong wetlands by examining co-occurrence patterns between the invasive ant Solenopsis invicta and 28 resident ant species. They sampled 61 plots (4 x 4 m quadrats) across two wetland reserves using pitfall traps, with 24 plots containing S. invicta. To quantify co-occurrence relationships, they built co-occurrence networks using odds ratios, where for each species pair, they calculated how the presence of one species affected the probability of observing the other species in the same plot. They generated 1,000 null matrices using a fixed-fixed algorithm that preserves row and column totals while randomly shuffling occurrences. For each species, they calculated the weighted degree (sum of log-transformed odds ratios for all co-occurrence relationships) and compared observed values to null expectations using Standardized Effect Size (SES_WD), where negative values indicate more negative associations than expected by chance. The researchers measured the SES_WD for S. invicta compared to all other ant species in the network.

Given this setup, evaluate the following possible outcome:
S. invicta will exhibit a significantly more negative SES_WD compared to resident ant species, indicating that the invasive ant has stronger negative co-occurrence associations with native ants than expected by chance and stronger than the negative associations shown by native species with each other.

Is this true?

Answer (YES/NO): YES